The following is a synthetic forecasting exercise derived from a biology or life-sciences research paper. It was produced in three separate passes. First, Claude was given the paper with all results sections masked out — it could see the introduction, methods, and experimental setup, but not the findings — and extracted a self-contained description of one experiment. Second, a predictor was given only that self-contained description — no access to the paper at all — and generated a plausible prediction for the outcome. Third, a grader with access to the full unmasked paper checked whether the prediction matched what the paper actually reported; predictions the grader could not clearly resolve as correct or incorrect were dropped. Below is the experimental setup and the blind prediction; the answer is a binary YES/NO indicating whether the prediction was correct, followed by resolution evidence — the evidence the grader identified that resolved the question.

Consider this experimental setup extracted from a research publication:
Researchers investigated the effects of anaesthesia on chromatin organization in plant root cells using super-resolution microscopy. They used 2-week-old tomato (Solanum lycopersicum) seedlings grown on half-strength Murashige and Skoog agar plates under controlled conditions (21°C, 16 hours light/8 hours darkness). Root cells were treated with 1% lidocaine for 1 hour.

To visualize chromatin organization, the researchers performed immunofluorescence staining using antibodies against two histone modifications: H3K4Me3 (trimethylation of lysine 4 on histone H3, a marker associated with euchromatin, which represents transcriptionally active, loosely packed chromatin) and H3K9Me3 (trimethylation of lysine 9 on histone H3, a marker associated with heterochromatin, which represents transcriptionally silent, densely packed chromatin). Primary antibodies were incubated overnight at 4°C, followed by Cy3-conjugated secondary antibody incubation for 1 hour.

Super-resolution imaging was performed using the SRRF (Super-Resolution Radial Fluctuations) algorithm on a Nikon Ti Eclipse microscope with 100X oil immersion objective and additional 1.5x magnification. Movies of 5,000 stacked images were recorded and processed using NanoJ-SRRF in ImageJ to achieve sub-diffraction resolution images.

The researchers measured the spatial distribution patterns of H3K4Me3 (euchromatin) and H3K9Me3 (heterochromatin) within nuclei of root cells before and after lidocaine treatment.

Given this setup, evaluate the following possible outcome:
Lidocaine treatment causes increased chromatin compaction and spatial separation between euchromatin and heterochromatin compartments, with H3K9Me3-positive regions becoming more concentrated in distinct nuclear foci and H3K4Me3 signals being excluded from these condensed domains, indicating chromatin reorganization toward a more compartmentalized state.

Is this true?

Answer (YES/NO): NO